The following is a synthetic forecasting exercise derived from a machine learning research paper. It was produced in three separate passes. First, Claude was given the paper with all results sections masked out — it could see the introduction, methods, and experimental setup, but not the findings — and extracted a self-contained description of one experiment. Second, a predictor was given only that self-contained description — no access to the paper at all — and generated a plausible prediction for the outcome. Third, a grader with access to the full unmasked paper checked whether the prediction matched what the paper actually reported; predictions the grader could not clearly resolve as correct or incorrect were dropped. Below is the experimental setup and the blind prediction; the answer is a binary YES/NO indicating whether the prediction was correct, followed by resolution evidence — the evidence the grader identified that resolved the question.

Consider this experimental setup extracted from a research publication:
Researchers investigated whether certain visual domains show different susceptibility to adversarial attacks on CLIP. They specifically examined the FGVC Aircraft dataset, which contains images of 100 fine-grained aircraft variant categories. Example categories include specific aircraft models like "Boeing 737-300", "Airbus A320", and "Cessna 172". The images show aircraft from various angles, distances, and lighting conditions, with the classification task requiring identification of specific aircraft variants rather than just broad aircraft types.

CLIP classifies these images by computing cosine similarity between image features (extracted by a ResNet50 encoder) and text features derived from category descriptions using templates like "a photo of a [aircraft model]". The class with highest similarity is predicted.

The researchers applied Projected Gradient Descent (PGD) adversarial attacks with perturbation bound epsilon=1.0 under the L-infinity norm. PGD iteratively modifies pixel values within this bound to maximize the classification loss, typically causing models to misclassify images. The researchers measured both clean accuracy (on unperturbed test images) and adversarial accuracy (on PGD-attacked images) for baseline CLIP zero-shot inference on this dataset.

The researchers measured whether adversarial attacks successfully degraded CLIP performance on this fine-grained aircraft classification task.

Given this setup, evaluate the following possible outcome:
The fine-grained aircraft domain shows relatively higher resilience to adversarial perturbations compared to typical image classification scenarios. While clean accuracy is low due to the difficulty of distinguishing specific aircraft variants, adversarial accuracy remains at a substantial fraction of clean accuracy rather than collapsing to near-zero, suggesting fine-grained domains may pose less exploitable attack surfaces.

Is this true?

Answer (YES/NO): YES